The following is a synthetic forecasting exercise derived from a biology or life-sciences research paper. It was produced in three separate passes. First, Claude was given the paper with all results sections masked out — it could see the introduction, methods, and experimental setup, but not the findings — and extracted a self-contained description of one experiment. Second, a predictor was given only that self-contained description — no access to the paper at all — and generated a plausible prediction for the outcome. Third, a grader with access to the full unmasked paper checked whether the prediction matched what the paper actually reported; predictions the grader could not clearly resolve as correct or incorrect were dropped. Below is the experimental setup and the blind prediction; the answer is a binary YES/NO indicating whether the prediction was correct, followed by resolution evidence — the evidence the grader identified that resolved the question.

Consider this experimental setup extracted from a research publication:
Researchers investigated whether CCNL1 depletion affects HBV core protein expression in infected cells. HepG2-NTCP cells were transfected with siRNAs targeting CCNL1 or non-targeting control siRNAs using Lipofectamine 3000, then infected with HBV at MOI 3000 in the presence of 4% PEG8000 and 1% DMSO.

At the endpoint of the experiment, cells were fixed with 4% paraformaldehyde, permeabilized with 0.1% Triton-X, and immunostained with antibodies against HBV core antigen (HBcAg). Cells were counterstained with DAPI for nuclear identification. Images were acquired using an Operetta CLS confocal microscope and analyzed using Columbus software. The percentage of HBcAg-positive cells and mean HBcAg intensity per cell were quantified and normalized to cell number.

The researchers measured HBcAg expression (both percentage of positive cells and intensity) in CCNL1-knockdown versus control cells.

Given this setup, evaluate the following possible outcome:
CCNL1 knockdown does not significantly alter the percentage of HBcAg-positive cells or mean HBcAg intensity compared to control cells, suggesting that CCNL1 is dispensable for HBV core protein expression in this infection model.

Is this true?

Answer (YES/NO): NO